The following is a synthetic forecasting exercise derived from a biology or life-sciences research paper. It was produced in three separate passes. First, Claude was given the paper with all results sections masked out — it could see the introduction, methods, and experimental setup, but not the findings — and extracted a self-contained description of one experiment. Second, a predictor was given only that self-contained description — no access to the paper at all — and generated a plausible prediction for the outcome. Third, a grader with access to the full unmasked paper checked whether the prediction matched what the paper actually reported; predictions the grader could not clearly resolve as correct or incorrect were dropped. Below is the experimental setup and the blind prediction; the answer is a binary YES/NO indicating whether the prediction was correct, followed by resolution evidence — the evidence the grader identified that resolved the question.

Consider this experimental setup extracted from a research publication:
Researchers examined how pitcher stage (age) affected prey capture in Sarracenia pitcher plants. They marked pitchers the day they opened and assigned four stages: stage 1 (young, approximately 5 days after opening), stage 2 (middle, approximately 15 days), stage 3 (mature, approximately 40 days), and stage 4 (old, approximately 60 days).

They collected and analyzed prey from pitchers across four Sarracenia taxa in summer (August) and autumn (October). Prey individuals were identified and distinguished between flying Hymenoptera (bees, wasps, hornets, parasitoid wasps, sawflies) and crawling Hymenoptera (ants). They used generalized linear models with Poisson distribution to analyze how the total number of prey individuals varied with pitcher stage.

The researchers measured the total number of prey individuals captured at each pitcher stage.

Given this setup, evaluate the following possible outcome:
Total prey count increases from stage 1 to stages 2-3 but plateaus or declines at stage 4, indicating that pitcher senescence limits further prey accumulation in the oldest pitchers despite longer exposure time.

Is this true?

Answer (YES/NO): YES